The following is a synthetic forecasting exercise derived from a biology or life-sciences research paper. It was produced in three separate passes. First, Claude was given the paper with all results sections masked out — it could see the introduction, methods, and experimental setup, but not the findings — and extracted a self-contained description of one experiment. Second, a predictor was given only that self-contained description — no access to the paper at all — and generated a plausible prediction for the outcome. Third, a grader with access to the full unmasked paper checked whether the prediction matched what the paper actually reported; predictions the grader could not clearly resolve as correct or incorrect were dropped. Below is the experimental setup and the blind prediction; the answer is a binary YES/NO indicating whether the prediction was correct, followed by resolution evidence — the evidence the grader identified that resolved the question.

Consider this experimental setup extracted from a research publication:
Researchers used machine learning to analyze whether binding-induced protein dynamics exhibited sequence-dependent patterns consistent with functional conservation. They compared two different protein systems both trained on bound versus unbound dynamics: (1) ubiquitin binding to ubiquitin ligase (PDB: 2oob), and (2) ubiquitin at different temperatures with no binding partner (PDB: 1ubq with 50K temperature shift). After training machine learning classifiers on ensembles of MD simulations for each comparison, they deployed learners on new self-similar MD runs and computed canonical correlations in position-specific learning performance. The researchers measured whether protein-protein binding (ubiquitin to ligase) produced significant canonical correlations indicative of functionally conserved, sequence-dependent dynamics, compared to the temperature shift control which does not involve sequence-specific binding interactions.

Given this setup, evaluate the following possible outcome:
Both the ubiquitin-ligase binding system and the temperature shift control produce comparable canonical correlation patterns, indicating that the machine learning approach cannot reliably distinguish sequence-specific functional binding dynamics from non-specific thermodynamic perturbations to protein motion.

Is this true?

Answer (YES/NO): NO